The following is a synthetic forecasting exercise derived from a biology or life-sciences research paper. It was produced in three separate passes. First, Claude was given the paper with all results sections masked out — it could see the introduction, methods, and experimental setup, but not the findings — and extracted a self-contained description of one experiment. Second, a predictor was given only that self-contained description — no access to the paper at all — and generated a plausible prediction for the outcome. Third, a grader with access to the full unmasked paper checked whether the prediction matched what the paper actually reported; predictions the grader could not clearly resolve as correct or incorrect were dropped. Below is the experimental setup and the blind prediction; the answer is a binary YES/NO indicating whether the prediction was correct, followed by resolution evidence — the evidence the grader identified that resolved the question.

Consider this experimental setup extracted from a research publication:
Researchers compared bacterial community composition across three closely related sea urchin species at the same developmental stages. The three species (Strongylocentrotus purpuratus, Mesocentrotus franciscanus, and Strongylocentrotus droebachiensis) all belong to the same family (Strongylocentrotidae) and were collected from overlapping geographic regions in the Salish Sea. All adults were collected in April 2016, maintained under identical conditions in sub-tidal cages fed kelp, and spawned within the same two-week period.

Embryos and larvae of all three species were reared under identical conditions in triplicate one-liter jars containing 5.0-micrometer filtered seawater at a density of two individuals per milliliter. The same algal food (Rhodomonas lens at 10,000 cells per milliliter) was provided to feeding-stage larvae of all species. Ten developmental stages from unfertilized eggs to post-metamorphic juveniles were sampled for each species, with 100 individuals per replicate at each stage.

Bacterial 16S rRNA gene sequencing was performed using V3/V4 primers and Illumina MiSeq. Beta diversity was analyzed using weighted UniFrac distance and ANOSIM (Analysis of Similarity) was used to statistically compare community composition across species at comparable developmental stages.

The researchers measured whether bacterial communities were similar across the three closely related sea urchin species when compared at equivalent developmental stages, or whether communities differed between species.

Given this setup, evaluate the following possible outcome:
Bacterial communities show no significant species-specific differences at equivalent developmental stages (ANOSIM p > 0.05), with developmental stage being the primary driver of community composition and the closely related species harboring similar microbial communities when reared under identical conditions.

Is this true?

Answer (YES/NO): NO